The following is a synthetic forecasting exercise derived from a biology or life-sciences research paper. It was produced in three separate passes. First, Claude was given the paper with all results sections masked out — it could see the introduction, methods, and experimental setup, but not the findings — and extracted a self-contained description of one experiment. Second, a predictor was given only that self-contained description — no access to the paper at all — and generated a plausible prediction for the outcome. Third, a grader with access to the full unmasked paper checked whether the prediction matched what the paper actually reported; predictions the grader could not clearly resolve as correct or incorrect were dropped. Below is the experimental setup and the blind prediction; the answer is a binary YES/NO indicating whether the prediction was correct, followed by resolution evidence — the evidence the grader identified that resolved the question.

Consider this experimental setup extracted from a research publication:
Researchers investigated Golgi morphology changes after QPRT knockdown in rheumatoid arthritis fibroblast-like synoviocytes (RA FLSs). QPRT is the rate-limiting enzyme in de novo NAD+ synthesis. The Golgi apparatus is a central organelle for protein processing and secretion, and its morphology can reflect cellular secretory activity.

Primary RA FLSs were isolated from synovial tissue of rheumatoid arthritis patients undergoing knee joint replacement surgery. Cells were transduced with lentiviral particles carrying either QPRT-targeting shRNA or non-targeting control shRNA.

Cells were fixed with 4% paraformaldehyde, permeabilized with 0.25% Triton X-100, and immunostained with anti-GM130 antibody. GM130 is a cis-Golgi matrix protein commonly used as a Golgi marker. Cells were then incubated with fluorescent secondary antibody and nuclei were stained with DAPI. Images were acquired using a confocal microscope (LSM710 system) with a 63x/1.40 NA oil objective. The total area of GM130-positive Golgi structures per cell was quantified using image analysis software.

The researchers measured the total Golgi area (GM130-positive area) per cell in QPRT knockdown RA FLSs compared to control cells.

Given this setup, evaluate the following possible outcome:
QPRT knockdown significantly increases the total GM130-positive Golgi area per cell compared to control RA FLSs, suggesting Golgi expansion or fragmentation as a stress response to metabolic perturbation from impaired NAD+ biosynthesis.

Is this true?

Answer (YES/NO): YES